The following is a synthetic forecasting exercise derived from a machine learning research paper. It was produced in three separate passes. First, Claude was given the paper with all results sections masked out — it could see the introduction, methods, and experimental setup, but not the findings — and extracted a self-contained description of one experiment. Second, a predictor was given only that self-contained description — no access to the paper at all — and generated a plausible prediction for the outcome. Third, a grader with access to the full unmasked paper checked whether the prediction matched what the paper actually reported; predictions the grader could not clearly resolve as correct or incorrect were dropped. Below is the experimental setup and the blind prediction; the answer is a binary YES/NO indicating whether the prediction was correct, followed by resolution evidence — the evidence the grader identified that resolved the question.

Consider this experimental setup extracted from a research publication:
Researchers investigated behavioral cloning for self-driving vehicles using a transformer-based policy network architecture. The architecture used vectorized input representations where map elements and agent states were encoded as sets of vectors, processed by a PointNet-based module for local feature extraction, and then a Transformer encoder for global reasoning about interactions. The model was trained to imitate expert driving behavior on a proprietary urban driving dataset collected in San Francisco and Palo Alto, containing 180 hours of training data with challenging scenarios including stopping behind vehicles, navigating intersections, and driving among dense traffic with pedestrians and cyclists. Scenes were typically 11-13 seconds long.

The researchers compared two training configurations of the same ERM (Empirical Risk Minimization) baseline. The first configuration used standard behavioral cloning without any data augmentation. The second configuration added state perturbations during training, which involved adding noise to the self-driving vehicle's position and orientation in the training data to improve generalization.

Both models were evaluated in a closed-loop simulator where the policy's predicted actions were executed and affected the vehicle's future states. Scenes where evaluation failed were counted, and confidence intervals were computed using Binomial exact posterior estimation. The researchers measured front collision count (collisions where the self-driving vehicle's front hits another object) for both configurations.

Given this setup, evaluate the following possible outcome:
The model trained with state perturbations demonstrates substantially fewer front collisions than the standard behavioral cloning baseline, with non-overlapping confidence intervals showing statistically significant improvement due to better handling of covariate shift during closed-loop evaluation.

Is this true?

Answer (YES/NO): YES